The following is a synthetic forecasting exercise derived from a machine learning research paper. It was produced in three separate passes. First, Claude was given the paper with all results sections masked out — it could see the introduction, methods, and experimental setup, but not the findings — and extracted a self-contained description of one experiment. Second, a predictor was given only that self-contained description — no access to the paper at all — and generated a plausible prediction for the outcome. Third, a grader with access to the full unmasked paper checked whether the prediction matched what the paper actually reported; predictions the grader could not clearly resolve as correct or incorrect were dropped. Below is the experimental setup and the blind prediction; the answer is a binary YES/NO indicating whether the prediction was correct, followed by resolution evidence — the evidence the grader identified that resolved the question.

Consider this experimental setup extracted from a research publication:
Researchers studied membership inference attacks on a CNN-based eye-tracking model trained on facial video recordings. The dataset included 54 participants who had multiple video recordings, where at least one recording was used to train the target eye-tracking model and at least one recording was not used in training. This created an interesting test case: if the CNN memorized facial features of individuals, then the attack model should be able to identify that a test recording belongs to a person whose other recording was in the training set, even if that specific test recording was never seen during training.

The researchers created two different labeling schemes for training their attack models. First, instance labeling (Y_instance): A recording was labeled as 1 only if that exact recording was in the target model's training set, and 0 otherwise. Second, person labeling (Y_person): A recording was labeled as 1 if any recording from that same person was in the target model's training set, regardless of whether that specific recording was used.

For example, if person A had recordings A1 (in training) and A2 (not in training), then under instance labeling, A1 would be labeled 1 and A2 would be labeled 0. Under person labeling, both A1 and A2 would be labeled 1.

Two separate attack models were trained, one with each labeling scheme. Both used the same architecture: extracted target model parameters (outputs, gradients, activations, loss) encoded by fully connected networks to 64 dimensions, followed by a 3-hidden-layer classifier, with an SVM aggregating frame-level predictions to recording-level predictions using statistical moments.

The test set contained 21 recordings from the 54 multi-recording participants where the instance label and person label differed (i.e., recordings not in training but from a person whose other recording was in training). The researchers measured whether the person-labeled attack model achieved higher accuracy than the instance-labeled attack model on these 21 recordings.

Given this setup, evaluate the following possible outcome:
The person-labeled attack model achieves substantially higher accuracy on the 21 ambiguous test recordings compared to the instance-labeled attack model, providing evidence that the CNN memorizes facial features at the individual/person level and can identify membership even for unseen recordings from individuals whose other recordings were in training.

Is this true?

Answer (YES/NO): NO